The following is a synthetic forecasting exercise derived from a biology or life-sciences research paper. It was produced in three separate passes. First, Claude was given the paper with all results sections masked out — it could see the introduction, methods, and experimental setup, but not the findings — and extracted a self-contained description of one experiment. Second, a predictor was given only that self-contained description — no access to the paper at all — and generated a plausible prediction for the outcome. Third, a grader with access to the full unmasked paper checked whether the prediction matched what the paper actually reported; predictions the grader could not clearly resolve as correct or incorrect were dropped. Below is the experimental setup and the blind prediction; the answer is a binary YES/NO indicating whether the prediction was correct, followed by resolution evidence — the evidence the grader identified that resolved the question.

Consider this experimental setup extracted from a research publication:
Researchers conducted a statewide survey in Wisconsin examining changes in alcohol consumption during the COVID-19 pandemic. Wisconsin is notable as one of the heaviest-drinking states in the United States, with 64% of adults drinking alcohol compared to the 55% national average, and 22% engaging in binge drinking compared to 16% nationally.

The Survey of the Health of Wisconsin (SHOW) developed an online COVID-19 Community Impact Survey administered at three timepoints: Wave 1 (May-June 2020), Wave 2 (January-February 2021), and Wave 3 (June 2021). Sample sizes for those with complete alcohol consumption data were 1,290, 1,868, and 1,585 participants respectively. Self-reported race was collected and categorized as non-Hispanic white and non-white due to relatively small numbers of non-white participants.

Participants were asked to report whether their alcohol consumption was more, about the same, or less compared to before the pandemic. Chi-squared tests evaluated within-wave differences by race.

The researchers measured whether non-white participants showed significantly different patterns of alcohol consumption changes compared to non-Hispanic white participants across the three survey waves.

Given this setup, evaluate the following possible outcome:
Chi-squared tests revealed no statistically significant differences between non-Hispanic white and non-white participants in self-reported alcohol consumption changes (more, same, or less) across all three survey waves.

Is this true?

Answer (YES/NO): NO